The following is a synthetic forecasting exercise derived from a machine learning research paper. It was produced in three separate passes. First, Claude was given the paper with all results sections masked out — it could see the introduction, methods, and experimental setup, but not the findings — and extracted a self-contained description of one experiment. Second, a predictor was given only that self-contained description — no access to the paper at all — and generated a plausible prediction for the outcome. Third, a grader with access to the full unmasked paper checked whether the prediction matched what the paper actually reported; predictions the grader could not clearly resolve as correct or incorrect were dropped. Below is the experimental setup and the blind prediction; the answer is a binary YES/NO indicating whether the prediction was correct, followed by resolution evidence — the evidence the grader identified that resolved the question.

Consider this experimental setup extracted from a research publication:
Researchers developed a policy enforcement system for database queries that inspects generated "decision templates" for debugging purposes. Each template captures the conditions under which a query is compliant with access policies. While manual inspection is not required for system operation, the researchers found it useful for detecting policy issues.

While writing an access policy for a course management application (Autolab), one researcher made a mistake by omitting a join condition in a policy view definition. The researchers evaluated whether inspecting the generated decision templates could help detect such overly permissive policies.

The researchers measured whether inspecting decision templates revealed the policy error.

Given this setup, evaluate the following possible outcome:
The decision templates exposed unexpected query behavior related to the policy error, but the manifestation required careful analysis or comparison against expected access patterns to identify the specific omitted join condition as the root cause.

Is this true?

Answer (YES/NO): NO